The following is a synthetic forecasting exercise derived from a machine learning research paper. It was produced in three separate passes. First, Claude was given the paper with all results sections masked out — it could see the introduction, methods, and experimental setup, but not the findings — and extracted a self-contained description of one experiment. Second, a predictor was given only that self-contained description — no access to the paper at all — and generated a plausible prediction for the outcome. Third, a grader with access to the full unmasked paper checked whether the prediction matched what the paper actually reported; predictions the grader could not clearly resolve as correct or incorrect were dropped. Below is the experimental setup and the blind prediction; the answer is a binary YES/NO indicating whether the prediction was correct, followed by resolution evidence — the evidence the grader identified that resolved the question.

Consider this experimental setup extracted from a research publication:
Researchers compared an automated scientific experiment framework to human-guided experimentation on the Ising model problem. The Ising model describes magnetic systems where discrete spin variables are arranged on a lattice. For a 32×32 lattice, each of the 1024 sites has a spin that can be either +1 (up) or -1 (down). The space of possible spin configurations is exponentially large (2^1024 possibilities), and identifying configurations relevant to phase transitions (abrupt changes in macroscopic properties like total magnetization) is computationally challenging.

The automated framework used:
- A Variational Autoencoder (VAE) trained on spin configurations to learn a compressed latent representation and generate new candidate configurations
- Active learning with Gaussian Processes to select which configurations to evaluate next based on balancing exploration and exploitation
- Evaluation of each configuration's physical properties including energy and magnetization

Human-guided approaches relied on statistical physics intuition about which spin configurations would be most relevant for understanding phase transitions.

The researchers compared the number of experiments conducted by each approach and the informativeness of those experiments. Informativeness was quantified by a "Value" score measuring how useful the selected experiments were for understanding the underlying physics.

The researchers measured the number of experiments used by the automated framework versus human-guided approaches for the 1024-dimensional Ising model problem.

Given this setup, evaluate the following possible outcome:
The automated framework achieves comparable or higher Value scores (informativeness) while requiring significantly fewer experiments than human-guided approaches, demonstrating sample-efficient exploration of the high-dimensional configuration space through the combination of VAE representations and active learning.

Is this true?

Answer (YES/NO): NO